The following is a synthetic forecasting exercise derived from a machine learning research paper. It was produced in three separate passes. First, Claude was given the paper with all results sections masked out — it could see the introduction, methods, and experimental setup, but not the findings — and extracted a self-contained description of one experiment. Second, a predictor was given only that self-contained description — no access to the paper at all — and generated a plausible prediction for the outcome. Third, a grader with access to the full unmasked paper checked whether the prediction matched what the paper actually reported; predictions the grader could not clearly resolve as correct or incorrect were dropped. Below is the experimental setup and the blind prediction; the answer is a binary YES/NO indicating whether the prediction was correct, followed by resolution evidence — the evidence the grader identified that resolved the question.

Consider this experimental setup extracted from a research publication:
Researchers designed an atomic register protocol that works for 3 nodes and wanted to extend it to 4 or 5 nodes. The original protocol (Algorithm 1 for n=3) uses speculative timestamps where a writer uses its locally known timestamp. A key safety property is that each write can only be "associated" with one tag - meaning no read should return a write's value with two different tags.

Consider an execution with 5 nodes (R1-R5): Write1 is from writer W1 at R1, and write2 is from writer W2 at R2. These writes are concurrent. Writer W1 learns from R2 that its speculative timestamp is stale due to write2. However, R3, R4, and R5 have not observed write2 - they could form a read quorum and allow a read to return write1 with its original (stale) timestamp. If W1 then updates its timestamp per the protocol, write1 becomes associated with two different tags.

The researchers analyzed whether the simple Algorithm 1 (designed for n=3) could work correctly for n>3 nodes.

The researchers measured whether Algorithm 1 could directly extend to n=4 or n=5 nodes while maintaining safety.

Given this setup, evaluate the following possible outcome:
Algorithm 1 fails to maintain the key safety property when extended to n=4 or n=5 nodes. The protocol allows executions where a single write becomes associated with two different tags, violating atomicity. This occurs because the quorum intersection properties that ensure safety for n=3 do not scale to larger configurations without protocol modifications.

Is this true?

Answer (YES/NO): YES